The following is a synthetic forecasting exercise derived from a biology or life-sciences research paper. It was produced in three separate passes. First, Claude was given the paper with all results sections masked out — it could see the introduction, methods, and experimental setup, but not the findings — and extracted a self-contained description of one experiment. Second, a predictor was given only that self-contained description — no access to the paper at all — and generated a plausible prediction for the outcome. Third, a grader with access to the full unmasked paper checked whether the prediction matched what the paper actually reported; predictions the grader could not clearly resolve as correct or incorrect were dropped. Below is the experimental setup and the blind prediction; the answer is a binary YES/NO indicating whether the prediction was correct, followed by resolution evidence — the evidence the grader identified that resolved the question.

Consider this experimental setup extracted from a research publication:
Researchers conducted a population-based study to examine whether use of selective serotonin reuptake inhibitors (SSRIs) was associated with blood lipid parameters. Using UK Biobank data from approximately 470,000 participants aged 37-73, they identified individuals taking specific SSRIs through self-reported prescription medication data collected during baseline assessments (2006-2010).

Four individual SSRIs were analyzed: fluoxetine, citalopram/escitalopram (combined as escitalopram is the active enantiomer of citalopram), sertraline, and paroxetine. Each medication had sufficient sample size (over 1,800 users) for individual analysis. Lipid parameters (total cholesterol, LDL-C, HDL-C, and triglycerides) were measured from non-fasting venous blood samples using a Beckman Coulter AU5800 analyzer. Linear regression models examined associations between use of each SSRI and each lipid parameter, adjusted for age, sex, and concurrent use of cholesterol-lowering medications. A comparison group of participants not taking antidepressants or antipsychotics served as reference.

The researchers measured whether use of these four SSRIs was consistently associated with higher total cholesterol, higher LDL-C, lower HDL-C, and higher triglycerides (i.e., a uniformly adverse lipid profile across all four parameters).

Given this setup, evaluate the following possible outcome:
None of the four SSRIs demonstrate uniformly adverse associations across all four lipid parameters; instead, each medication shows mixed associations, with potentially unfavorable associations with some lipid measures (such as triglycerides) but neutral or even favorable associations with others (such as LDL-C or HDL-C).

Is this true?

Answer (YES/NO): NO